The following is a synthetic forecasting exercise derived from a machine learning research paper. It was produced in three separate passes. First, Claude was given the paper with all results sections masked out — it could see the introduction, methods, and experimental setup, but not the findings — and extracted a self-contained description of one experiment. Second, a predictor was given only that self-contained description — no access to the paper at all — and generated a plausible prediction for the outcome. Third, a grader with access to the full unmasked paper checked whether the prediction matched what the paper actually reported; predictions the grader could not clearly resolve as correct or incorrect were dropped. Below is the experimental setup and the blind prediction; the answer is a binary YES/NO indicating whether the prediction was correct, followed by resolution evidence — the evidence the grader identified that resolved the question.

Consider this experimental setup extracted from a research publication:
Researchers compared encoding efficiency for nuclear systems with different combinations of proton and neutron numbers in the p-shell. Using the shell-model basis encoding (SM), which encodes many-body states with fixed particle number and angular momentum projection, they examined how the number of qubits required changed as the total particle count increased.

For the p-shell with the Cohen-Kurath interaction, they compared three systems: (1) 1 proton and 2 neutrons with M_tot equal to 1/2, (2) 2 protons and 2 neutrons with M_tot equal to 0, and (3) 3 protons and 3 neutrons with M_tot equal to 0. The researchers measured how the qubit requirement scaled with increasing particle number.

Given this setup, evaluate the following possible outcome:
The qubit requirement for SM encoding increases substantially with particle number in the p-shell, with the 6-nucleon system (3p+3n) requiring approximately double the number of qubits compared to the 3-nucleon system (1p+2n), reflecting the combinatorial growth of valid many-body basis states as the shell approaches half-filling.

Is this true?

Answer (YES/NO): NO